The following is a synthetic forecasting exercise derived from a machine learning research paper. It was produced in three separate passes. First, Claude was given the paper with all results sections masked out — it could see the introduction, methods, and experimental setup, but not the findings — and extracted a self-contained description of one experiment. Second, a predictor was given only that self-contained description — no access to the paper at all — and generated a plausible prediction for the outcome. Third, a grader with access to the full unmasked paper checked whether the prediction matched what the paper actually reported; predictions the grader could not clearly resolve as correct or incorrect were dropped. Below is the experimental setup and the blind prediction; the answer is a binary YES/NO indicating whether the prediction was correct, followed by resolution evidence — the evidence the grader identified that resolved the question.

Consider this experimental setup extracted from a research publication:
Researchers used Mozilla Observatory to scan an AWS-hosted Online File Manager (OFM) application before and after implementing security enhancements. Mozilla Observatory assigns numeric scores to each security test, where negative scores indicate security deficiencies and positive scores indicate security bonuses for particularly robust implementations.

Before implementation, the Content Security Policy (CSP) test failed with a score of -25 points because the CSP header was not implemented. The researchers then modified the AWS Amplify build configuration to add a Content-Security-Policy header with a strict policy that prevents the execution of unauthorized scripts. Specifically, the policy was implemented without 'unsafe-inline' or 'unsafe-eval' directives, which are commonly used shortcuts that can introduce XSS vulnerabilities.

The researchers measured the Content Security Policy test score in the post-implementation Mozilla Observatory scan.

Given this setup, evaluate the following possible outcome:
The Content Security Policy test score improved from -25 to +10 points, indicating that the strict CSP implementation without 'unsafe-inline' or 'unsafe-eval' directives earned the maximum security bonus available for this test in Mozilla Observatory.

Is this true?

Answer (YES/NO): NO